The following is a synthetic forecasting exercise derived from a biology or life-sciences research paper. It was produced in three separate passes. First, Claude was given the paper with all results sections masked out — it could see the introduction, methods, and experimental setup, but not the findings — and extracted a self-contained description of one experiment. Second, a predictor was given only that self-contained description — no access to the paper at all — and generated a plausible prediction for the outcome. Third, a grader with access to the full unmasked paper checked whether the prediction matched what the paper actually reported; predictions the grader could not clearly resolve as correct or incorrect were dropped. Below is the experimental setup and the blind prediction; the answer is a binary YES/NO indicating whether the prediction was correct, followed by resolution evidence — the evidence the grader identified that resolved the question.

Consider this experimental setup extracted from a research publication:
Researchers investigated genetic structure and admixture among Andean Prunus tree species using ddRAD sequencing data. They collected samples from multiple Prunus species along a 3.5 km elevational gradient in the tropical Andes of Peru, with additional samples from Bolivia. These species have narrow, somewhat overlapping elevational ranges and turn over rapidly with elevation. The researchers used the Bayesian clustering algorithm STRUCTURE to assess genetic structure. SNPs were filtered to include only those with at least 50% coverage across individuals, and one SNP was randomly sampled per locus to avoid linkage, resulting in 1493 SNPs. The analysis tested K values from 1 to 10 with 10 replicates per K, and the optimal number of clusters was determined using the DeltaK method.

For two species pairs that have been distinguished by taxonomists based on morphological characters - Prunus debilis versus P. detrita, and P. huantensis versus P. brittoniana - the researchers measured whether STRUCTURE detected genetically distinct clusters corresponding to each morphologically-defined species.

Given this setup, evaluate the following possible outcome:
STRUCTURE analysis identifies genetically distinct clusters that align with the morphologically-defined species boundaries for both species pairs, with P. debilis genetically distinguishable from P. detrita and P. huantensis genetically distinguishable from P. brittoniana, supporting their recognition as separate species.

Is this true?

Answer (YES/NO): NO